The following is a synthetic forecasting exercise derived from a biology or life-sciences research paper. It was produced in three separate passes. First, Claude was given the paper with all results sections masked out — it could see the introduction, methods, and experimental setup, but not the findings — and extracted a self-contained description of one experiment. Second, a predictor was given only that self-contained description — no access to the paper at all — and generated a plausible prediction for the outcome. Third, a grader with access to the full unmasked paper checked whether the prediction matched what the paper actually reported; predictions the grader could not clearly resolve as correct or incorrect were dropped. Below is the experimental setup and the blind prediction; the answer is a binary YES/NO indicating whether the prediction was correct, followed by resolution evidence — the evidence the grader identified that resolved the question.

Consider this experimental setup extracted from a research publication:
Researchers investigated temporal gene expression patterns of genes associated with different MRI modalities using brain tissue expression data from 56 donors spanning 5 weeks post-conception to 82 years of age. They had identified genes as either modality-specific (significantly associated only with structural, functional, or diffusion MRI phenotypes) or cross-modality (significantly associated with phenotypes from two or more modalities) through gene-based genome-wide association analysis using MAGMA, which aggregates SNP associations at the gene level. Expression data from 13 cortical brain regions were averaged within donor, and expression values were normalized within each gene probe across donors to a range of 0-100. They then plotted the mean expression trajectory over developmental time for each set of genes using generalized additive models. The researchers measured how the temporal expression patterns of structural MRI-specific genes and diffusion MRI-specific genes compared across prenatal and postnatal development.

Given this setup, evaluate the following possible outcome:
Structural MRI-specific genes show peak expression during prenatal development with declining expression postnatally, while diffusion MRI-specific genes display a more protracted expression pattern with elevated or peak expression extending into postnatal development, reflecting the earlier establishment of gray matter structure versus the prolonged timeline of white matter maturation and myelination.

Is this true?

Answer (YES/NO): NO